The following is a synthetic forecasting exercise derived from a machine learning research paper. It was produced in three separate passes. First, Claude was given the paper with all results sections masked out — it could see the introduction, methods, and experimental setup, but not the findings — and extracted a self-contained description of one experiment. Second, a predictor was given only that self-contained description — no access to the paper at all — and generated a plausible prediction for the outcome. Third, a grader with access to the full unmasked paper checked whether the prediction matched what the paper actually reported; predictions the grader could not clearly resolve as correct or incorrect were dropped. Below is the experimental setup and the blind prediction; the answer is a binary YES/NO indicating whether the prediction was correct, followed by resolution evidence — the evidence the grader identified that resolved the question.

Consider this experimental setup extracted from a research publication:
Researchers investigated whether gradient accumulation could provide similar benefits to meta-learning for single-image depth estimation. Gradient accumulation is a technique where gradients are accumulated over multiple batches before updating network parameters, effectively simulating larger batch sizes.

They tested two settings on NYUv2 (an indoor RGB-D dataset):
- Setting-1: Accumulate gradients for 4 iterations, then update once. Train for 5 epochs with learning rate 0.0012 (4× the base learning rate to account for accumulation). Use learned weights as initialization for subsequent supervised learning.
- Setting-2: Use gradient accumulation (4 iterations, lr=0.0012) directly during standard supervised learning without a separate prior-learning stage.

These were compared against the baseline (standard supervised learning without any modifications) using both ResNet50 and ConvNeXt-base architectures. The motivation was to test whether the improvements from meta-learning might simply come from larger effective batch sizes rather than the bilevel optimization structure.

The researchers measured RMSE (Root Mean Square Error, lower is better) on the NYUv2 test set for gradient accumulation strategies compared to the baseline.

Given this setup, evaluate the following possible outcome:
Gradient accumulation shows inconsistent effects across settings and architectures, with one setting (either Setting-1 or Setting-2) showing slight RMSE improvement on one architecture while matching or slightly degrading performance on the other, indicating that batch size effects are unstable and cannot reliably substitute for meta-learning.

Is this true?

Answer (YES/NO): NO